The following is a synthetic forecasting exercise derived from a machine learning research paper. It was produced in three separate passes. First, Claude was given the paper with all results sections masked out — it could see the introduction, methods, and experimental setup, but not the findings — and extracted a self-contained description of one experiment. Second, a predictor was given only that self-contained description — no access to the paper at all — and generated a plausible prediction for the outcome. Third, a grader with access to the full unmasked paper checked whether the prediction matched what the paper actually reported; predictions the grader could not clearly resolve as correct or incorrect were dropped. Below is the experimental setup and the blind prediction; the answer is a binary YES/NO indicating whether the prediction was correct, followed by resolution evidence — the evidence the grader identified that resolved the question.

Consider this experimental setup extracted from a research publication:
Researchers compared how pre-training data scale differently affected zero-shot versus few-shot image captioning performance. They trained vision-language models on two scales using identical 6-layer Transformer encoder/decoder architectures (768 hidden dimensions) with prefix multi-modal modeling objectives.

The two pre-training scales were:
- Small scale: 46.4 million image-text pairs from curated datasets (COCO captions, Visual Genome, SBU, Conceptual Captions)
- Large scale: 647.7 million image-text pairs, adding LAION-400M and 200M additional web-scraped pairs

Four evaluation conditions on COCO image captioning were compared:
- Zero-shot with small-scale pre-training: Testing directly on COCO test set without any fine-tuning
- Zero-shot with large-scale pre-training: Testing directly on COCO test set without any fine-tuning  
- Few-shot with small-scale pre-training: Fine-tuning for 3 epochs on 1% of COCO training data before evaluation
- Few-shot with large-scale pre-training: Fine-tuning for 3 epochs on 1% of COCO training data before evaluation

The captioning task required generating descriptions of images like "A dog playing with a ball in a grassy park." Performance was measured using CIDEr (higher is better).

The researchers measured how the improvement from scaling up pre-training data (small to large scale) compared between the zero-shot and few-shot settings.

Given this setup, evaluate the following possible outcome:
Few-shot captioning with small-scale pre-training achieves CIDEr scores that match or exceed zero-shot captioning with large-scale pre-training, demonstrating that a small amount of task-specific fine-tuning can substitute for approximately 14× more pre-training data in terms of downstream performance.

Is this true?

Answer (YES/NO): YES